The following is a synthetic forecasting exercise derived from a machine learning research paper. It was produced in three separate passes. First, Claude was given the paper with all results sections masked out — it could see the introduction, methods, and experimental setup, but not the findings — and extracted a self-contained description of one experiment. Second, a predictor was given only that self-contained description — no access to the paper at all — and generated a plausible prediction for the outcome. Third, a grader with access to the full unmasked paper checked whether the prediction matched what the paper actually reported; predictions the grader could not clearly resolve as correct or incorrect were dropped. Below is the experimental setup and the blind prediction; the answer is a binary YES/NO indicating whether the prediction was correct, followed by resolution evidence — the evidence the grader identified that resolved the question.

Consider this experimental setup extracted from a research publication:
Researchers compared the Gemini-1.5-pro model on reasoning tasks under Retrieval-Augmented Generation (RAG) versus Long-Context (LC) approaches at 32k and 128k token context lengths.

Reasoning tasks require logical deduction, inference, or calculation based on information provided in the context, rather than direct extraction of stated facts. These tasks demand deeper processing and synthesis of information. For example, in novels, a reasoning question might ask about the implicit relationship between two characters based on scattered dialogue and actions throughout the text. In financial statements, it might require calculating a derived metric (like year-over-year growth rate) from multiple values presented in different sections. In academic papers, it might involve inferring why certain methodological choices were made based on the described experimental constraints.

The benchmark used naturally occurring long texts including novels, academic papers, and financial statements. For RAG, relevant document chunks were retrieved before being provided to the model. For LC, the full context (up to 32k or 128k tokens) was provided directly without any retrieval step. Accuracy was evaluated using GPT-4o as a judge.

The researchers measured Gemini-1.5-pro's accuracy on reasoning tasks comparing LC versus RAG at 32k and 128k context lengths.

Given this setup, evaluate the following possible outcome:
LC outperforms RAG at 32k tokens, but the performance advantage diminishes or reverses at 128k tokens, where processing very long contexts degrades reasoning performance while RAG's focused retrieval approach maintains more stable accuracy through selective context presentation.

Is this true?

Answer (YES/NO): NO